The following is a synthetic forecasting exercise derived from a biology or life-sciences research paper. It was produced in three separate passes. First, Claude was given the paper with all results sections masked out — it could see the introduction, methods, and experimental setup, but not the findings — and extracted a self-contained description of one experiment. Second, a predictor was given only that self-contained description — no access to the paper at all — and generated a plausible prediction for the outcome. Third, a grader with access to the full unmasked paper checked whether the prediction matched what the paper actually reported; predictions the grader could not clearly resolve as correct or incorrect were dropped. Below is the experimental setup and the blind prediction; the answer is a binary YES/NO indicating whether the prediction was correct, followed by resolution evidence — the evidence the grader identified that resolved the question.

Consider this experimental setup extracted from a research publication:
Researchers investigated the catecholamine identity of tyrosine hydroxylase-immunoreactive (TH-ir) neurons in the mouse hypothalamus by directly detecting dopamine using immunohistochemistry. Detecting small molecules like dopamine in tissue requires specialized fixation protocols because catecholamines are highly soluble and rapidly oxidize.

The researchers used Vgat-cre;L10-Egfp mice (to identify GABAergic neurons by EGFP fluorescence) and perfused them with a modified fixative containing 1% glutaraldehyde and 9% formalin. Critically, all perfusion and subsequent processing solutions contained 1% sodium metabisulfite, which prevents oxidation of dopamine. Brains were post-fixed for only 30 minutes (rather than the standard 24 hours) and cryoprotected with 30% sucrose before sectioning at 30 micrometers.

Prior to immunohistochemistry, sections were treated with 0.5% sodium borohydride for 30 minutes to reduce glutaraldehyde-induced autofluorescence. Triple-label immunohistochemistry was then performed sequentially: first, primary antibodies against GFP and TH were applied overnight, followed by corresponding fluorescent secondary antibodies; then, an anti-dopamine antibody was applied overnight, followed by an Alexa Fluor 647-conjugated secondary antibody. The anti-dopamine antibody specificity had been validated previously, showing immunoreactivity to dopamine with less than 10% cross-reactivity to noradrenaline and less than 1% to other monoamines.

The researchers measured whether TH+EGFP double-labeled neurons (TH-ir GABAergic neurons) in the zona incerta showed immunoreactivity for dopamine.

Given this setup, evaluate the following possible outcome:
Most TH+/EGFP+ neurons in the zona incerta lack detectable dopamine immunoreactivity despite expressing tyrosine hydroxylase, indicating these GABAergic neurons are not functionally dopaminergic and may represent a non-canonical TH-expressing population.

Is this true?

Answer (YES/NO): NO